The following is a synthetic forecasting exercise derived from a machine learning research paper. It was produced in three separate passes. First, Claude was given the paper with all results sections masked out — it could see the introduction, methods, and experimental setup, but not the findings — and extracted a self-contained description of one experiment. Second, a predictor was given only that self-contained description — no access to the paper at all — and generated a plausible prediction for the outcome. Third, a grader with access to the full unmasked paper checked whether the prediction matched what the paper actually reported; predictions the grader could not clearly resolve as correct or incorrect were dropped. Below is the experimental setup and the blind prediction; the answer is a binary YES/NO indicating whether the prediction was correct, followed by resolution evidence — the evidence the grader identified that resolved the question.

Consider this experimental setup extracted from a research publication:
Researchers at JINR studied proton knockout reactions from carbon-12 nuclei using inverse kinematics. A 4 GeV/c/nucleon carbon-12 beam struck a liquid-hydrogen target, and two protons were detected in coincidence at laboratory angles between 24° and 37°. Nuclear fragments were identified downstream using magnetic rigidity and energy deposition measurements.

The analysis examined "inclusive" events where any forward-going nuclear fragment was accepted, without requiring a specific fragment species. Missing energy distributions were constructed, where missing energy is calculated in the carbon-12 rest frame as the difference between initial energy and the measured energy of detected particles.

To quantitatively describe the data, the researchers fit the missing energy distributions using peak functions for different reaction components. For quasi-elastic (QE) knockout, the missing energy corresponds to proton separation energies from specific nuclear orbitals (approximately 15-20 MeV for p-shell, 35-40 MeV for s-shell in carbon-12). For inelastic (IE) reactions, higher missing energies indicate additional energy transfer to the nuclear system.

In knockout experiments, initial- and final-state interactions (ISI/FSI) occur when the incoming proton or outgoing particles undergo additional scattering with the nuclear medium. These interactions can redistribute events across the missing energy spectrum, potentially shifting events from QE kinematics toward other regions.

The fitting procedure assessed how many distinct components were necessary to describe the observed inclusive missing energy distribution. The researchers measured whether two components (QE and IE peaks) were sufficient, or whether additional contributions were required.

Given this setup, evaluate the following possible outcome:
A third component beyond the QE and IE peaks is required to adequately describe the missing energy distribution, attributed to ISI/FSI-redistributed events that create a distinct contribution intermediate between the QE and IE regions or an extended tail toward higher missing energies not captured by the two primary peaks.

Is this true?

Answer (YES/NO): YES